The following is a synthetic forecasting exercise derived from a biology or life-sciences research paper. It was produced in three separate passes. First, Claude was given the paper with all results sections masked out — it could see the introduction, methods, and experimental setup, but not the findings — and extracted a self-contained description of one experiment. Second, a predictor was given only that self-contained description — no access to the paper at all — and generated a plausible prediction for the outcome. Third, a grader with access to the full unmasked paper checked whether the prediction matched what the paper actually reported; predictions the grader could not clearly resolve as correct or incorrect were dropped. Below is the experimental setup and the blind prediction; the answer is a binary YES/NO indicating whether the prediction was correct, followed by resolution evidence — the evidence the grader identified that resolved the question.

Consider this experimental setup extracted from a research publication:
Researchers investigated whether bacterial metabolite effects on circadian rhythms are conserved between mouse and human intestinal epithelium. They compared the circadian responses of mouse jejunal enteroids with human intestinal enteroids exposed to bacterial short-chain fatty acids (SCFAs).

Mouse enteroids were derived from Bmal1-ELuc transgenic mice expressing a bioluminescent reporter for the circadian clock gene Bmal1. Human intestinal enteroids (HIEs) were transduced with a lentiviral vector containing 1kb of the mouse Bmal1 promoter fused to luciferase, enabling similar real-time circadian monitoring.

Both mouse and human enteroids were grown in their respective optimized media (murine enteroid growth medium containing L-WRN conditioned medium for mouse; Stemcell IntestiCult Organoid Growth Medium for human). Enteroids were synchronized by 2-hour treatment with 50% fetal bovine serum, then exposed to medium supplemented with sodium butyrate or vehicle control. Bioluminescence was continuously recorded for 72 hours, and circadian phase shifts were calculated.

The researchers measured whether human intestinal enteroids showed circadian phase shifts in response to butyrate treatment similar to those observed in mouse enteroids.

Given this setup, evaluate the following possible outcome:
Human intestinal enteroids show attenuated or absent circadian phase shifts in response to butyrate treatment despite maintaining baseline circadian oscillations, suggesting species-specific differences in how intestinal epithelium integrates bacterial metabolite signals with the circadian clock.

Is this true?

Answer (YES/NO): YES